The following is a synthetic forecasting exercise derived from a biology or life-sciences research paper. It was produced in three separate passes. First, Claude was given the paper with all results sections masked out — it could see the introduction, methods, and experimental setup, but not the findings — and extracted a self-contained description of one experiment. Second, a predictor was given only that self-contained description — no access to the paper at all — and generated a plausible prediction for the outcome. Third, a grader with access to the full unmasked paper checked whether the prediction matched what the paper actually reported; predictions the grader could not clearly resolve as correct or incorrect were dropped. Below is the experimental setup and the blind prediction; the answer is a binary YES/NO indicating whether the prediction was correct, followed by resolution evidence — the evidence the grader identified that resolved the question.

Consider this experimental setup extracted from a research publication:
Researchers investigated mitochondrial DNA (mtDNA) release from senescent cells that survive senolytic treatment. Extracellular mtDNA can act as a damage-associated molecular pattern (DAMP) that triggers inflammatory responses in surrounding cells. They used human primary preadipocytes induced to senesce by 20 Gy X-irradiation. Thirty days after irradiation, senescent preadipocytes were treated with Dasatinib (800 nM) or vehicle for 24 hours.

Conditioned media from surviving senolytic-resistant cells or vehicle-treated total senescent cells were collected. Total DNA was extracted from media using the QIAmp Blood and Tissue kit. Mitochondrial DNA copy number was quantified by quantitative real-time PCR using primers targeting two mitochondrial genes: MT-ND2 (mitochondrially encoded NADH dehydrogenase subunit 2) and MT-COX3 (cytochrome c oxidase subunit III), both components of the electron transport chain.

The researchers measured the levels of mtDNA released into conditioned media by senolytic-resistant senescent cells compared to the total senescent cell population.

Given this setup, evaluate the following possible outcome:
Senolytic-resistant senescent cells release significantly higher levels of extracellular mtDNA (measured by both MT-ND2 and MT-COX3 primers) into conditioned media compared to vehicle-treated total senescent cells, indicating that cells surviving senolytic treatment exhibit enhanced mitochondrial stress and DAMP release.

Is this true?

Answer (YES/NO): NO